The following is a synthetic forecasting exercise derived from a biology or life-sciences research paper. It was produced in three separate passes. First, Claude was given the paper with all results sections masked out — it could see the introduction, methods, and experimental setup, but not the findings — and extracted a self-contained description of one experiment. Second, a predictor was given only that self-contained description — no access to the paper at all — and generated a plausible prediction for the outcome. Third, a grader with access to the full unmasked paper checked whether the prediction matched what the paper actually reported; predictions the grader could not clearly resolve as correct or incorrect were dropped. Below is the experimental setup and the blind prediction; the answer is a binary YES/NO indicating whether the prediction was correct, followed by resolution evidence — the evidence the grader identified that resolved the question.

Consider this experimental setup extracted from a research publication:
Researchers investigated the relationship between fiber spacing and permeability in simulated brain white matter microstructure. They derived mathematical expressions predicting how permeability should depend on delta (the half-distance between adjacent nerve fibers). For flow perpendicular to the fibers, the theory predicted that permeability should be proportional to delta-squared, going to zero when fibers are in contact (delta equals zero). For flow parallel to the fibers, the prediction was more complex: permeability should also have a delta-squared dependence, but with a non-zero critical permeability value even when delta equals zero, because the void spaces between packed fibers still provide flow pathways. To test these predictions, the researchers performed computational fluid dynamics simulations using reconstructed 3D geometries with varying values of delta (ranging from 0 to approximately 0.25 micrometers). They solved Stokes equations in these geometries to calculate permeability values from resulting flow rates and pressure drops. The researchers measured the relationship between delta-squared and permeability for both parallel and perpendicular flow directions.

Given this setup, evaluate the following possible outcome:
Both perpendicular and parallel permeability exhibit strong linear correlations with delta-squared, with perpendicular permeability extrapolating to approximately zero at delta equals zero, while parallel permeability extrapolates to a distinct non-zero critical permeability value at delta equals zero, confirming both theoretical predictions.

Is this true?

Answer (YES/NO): YES